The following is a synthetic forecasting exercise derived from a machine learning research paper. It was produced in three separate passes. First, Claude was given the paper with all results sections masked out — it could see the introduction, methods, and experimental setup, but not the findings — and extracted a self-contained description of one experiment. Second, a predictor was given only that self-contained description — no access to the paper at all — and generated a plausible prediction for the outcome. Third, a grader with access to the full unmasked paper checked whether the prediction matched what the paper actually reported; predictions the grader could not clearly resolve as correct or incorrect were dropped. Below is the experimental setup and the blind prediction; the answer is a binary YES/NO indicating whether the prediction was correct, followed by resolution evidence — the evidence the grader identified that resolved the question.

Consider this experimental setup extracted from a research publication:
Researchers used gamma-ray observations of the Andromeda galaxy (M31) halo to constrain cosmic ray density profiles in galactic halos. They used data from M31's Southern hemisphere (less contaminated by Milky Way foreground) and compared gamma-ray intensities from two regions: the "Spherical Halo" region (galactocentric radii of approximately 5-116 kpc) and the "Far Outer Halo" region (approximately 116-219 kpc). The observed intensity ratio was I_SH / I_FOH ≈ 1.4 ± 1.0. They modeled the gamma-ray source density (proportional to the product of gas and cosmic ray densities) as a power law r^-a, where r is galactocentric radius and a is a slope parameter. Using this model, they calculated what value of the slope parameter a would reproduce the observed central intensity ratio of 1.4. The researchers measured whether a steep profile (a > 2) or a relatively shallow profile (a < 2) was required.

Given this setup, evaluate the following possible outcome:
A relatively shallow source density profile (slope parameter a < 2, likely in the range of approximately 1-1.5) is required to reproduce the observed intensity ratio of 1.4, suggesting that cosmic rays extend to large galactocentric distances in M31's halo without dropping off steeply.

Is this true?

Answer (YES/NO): YES